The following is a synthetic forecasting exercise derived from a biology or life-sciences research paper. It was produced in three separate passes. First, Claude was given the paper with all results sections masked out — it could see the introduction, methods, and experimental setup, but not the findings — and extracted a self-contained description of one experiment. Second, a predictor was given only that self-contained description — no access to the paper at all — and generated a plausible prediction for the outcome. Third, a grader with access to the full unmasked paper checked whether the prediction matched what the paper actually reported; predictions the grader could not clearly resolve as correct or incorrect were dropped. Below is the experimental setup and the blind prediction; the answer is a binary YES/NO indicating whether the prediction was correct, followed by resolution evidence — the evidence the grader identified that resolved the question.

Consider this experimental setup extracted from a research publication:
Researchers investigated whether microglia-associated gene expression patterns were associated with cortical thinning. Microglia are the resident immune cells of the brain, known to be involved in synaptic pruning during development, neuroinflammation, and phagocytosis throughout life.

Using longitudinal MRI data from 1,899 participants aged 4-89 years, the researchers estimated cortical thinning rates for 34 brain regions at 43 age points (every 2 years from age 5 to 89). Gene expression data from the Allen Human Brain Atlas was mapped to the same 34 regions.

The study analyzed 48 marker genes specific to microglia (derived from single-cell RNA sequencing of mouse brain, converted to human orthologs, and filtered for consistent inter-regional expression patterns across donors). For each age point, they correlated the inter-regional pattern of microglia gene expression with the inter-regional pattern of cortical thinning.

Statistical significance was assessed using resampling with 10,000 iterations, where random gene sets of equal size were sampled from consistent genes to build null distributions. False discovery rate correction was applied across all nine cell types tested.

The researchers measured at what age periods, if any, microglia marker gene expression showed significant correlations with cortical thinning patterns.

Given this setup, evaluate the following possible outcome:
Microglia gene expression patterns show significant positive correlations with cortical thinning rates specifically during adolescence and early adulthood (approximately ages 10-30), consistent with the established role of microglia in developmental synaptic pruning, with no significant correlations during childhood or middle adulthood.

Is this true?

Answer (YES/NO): NO